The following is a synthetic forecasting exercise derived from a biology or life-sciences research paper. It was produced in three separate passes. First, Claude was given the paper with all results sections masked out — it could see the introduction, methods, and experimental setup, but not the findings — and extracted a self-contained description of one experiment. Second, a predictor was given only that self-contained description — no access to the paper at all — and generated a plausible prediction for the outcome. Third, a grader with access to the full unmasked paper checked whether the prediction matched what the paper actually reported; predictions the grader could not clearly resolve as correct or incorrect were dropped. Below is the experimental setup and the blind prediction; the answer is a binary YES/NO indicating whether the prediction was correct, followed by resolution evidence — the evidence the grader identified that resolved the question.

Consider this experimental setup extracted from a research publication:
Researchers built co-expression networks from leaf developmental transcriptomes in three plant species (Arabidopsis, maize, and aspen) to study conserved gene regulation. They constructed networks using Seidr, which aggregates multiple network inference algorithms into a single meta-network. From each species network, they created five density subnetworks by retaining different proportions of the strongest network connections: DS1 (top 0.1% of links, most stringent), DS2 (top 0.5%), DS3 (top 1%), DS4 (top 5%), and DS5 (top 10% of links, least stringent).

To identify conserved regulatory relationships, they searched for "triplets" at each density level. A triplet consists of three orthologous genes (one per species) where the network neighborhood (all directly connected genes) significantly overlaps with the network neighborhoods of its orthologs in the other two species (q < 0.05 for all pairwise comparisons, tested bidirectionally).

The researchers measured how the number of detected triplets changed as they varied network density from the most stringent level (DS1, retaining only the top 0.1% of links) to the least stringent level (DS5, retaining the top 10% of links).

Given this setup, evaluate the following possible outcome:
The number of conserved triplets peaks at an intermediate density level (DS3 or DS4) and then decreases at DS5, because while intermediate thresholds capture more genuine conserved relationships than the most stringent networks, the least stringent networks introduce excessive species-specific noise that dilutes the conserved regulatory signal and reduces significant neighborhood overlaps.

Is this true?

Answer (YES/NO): NO